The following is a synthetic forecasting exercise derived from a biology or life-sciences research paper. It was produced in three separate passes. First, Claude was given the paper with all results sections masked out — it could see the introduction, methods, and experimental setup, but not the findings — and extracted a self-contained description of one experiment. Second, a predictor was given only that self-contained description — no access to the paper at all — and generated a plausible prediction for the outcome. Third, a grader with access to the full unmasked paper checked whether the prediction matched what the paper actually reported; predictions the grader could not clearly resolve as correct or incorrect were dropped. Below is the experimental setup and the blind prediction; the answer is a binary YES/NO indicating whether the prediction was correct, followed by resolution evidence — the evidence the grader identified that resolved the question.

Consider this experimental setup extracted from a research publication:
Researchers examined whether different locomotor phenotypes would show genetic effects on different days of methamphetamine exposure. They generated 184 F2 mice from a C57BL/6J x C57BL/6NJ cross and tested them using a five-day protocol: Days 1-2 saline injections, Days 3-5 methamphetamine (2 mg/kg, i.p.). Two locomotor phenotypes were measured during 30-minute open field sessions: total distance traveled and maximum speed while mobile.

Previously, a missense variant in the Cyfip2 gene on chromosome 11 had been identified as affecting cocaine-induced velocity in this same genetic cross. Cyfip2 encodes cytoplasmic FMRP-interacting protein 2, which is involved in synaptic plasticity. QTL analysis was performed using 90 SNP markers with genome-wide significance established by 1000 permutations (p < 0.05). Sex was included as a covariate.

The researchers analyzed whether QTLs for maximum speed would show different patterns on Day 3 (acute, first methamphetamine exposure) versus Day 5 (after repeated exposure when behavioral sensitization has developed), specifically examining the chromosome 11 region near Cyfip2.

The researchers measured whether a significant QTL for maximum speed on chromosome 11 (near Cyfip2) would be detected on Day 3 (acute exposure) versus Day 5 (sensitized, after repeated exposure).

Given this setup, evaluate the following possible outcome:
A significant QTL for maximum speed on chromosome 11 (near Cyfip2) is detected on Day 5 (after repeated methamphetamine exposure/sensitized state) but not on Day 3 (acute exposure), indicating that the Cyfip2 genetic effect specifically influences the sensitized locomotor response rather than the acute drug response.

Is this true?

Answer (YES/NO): YES